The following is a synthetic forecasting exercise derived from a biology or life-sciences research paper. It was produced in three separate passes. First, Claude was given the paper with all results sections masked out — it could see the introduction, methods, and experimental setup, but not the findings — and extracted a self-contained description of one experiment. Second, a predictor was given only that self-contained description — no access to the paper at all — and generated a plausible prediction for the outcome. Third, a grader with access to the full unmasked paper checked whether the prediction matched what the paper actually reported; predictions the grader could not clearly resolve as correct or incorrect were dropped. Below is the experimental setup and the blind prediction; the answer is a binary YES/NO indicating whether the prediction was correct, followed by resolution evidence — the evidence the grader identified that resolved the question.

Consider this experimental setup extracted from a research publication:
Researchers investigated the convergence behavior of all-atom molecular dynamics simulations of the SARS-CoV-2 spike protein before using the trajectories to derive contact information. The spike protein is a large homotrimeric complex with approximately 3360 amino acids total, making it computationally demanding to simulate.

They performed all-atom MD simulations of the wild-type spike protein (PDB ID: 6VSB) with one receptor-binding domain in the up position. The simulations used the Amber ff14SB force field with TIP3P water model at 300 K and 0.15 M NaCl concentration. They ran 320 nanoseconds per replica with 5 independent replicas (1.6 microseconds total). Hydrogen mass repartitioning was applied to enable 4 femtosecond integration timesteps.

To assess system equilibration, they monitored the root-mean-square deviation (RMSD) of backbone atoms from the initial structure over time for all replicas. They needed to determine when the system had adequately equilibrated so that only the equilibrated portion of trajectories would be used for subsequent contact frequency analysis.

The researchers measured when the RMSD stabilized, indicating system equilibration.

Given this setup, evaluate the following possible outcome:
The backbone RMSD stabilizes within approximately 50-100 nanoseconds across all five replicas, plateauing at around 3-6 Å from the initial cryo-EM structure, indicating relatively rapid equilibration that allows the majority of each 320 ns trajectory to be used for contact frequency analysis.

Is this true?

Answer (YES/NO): YES